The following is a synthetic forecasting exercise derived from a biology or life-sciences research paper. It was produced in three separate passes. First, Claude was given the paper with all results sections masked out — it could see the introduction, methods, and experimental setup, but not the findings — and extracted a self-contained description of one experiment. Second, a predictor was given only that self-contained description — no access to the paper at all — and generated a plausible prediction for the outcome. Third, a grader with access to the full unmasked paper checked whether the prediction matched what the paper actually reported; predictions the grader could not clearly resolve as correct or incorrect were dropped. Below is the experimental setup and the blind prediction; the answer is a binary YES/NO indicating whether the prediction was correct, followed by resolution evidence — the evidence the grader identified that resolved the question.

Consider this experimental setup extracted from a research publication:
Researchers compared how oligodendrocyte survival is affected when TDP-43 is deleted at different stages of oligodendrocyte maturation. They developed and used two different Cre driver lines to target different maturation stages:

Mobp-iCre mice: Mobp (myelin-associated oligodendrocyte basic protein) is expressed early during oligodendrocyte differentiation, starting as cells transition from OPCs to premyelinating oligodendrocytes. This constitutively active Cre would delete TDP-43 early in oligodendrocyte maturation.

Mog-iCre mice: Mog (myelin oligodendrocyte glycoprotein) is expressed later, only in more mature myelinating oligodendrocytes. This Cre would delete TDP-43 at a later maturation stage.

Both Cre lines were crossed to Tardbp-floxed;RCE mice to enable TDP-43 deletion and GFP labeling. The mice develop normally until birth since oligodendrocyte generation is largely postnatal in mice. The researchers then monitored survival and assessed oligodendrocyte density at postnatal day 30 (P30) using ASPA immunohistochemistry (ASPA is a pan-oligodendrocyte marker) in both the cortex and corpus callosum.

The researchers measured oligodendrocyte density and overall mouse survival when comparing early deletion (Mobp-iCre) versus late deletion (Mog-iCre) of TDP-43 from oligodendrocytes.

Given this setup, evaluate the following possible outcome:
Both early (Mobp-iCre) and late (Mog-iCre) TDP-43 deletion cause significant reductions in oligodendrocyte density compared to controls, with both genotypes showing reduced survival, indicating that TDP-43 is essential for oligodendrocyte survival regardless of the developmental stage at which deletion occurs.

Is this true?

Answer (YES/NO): NO